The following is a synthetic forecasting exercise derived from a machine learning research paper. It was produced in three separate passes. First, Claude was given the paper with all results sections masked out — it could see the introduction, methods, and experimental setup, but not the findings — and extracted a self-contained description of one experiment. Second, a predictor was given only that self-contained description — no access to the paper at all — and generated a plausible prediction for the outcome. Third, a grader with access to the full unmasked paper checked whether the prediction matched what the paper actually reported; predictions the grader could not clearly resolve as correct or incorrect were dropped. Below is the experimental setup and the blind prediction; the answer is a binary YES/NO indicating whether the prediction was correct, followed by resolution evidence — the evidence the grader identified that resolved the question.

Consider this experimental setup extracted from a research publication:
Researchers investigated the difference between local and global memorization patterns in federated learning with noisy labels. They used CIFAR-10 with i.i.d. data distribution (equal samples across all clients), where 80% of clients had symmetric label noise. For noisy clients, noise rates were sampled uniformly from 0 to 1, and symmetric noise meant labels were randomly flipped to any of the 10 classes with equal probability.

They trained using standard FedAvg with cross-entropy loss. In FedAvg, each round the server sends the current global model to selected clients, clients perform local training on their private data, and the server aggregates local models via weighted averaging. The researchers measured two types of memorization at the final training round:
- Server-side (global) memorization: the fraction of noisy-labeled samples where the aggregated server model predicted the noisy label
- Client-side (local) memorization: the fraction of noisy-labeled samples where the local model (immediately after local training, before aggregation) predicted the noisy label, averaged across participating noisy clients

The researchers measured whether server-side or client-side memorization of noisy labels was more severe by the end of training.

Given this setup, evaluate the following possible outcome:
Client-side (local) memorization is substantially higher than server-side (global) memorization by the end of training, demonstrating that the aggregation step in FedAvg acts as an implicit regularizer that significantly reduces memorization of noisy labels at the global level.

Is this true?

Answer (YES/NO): YES